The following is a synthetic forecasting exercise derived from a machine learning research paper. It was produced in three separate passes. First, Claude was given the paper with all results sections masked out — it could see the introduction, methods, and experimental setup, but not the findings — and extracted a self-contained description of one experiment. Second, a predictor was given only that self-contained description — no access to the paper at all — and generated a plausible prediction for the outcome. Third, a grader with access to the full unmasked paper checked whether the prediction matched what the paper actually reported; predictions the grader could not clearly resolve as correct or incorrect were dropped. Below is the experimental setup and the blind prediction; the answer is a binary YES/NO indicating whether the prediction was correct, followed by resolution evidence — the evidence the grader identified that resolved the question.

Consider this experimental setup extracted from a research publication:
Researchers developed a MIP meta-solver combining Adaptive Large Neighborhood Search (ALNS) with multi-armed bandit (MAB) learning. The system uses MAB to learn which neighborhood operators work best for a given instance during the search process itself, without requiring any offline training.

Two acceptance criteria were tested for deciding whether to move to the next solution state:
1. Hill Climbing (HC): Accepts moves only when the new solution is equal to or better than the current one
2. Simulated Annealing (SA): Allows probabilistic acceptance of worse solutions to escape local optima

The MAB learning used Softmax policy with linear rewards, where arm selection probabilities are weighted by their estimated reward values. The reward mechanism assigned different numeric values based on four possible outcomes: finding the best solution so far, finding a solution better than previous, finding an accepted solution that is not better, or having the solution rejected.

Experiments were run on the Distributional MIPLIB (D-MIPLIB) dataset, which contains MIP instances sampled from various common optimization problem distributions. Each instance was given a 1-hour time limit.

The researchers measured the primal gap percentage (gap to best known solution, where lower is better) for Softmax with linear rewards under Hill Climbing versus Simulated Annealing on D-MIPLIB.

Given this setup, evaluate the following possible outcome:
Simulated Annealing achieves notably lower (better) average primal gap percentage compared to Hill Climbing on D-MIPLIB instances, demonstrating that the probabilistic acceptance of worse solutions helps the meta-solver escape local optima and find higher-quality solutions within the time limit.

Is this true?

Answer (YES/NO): YES